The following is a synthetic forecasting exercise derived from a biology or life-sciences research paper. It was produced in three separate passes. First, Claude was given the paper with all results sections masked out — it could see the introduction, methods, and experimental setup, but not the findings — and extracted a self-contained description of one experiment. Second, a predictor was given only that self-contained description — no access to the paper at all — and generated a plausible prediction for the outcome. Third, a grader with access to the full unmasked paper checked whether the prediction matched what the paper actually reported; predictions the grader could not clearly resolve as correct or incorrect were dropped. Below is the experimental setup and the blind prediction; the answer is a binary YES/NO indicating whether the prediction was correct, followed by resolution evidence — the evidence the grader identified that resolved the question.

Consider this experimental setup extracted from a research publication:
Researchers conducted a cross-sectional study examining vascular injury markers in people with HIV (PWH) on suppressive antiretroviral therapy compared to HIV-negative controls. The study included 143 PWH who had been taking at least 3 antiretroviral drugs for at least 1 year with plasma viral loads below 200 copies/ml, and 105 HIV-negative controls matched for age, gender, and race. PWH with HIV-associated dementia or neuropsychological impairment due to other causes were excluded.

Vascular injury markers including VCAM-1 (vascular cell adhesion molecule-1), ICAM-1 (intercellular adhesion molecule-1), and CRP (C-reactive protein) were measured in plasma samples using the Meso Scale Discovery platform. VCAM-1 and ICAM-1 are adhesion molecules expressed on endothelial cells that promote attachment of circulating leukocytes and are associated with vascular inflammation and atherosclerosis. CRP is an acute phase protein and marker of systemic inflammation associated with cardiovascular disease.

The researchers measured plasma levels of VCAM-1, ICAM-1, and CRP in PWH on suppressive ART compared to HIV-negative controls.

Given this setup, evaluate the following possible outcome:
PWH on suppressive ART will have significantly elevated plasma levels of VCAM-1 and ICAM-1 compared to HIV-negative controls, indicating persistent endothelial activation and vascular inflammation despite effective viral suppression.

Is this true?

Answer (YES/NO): NO